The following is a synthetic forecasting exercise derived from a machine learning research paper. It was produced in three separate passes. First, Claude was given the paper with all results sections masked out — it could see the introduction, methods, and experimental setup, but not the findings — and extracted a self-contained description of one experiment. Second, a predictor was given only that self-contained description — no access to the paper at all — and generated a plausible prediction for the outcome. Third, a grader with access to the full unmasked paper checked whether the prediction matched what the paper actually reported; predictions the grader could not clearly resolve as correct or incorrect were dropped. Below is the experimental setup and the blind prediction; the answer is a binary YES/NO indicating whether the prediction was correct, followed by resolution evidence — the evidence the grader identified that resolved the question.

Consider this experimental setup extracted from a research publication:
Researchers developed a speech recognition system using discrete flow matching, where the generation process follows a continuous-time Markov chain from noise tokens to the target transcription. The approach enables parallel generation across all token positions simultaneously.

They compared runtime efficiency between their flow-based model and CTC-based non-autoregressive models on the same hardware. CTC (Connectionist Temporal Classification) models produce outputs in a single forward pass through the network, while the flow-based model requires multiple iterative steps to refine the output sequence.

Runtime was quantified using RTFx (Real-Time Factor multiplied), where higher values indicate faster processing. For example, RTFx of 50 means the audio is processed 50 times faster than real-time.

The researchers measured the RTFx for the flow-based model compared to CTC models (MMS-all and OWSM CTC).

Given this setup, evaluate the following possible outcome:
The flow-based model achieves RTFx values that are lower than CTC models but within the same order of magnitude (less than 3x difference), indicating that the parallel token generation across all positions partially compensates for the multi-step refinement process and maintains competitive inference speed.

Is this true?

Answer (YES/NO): NO